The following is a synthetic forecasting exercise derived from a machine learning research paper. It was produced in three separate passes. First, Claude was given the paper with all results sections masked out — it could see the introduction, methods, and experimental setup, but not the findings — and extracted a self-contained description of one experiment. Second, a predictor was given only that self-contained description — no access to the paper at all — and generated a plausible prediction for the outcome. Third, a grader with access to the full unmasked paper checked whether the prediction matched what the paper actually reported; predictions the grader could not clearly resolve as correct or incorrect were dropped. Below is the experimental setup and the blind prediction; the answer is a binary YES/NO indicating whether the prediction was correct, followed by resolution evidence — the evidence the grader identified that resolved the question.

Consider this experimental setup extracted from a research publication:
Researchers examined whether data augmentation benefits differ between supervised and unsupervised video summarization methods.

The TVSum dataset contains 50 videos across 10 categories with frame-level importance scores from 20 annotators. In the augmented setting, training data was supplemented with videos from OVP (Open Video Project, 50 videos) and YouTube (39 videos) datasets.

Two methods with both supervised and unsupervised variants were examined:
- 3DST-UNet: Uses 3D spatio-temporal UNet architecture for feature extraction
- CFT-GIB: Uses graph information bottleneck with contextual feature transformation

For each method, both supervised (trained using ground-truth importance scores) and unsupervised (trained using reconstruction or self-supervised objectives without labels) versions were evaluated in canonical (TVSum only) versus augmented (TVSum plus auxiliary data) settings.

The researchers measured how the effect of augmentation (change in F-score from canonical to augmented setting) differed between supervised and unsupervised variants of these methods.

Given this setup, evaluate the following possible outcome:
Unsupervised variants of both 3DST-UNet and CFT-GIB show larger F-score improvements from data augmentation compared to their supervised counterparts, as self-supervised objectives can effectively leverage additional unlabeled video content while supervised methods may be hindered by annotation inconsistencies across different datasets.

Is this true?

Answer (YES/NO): NO